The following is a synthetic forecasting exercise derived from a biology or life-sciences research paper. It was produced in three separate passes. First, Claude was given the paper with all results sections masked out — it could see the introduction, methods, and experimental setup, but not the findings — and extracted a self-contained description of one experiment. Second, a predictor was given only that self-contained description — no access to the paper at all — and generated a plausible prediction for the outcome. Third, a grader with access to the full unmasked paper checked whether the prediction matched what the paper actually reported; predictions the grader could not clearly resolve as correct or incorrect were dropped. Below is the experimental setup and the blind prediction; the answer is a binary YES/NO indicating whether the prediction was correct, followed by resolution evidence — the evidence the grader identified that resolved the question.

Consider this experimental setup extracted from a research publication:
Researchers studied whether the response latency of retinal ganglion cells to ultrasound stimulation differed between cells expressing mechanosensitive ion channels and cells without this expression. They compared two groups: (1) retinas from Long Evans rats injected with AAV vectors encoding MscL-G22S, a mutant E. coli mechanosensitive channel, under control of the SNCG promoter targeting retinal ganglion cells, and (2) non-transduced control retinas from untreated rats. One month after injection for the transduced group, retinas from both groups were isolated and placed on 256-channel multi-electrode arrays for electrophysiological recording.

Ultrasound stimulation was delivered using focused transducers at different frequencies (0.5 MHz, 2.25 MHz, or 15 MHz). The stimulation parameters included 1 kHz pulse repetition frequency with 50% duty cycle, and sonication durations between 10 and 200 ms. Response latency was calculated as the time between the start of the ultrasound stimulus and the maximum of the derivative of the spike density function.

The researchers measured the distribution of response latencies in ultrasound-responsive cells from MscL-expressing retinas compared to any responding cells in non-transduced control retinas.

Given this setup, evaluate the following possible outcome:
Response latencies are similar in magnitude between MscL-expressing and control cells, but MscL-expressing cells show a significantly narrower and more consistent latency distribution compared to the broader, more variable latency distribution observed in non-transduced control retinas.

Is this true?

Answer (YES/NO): NO